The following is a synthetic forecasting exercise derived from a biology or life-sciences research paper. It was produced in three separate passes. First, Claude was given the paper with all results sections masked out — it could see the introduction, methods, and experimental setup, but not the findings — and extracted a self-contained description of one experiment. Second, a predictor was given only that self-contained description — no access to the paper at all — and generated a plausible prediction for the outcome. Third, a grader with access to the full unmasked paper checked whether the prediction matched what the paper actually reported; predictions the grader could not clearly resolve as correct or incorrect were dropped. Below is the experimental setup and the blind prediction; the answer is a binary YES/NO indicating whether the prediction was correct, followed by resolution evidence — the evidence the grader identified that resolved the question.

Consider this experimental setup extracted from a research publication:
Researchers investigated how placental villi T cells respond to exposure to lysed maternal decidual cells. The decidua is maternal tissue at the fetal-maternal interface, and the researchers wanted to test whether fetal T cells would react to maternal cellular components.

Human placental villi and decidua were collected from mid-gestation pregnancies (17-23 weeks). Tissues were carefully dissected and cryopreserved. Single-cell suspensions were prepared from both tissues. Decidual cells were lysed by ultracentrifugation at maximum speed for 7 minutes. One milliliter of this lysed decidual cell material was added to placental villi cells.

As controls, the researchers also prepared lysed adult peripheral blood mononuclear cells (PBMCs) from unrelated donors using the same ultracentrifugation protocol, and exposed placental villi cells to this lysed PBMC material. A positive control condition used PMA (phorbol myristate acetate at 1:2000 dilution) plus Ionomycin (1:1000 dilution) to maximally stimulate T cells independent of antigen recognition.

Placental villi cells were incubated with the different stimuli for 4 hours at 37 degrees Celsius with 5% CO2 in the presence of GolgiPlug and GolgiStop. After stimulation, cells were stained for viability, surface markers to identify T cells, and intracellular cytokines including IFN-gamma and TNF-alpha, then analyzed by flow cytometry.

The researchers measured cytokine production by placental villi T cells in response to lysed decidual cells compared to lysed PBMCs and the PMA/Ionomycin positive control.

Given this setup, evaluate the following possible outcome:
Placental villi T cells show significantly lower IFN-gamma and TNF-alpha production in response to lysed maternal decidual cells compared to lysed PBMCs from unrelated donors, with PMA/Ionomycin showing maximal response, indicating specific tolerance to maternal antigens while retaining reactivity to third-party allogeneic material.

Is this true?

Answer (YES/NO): NO